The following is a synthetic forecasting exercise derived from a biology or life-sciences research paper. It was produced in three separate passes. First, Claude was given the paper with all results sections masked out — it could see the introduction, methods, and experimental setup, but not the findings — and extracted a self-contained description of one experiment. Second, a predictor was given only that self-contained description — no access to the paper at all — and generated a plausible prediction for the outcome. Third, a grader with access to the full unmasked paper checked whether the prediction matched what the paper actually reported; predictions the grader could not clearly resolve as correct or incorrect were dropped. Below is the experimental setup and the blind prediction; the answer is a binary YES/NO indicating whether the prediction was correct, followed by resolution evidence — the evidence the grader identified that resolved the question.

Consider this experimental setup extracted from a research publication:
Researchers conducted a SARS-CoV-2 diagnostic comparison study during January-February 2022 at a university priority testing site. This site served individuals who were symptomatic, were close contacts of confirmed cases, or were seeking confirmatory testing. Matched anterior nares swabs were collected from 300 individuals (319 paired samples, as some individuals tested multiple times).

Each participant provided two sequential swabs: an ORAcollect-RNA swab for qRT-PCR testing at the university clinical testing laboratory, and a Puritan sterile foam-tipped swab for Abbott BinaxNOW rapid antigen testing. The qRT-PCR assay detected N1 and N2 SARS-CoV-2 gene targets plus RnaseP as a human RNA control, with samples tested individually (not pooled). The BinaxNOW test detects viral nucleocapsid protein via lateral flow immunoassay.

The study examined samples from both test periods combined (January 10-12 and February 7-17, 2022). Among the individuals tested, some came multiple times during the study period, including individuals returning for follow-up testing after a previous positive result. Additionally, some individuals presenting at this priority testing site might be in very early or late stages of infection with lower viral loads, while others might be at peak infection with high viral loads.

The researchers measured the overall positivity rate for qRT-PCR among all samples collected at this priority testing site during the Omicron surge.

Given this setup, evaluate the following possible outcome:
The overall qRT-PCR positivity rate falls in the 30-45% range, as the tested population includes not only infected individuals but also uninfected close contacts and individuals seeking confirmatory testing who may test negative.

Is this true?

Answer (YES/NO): YES